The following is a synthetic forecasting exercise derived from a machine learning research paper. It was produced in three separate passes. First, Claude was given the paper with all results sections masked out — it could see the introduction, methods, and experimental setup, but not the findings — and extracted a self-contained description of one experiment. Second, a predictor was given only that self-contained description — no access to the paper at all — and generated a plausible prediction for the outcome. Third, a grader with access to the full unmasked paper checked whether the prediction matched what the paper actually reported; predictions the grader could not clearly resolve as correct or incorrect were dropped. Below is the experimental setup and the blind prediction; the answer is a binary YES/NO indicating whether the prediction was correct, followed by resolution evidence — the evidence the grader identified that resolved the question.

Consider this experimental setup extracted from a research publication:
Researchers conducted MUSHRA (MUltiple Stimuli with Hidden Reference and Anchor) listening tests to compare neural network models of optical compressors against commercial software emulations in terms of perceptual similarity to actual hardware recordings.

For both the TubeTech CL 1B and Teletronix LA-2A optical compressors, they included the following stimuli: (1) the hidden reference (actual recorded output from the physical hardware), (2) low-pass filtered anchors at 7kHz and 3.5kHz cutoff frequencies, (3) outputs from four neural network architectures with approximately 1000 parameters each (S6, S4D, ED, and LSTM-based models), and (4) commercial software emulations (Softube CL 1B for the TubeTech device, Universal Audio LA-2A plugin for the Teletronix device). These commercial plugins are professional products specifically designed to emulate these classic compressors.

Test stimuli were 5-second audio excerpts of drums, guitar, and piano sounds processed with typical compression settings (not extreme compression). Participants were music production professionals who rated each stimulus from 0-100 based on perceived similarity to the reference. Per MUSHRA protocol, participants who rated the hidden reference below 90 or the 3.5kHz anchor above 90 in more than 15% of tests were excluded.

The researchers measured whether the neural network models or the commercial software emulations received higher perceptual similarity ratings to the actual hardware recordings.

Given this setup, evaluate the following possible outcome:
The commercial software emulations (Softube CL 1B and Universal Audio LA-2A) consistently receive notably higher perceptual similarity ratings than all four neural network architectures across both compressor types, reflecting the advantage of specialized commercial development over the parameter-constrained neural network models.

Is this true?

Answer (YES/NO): NO